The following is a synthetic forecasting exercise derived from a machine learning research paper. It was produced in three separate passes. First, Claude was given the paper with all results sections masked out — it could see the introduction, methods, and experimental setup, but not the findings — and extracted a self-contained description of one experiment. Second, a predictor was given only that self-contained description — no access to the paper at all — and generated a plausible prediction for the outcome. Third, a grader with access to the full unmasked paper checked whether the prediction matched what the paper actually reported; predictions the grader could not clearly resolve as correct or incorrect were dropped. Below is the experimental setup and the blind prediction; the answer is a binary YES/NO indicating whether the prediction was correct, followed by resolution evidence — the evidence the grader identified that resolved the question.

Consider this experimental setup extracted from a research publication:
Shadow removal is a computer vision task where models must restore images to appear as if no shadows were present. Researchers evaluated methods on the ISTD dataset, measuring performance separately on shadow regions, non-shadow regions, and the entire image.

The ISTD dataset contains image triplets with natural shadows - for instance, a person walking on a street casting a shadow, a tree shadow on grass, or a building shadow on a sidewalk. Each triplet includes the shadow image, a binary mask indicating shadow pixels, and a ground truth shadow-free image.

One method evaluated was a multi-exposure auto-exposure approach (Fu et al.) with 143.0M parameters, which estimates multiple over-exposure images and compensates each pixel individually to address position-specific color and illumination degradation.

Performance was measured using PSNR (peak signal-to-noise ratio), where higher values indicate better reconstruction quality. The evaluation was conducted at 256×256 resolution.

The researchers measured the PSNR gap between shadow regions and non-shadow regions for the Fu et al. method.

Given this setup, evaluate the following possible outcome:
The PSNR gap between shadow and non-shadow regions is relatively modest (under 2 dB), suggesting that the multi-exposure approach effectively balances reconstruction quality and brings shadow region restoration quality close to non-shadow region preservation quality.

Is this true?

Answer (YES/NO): NO